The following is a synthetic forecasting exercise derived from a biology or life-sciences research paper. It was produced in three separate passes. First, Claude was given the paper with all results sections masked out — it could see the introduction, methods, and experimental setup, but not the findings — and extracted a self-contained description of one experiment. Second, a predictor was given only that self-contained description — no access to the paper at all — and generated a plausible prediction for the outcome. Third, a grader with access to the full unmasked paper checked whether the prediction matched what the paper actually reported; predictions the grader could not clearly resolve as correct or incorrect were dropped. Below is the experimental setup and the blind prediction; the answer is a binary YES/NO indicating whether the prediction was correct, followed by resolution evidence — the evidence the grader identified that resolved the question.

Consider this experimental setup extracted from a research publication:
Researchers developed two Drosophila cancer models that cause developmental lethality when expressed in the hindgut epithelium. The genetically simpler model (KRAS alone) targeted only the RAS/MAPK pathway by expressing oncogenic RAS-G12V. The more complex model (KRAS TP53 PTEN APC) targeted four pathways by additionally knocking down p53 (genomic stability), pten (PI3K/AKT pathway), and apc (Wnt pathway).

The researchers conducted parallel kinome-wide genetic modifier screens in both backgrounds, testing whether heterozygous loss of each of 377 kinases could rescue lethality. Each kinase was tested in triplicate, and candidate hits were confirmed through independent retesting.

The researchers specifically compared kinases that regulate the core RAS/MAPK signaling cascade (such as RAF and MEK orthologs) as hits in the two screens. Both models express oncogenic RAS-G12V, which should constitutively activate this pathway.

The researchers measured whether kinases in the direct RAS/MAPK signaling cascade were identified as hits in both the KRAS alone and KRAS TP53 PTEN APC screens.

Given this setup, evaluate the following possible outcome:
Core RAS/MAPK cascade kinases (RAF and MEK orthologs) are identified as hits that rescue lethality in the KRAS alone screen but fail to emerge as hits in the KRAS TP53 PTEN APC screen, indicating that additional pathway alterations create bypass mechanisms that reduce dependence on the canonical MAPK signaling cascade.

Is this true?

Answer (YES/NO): YES